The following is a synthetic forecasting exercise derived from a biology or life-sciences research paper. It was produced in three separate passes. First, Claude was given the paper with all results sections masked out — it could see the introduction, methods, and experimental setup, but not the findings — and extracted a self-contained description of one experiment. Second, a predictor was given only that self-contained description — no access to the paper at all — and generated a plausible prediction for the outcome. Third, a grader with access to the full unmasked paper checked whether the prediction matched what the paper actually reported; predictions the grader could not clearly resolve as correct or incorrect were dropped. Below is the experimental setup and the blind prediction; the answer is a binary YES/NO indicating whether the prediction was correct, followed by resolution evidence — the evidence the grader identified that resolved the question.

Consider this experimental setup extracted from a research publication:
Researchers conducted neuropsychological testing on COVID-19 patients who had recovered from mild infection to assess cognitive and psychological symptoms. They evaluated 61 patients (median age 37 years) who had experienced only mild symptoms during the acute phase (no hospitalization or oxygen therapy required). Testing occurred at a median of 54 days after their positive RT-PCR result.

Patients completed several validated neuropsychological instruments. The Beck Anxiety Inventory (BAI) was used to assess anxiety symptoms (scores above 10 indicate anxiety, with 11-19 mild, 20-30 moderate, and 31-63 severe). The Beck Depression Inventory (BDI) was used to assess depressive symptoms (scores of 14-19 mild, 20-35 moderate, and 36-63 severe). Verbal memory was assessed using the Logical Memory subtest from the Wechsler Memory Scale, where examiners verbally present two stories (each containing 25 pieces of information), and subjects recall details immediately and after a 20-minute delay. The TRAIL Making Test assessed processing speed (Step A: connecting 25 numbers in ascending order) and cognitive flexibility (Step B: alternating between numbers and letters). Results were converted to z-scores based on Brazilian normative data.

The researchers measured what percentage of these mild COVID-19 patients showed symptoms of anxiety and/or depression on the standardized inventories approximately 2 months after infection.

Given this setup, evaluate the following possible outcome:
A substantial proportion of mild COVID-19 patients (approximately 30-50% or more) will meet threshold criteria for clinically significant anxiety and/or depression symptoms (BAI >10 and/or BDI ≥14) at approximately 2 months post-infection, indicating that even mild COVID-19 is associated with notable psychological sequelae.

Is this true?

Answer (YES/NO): NO